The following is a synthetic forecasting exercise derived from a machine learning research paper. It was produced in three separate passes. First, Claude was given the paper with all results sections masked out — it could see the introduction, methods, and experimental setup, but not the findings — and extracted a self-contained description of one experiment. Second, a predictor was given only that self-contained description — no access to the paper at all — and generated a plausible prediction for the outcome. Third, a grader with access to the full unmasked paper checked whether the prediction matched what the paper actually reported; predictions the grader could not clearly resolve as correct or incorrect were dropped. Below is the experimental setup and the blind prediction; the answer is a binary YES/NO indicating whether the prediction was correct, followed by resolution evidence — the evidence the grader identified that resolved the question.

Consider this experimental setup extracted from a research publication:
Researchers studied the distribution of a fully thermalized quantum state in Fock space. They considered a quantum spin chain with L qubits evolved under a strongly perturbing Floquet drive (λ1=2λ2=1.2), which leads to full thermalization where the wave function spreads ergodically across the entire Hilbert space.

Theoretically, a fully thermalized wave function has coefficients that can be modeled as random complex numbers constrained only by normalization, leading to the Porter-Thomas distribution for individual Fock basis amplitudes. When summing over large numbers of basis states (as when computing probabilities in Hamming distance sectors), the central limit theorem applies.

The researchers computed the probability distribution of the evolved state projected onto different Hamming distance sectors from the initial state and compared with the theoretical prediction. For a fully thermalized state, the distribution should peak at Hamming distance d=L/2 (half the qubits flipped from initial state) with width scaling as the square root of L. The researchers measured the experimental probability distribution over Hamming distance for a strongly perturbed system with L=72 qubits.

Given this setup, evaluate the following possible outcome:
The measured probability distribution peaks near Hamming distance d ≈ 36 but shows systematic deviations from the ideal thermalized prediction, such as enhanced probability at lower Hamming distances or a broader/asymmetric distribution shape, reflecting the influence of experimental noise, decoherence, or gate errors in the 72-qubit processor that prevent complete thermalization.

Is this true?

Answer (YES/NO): NO